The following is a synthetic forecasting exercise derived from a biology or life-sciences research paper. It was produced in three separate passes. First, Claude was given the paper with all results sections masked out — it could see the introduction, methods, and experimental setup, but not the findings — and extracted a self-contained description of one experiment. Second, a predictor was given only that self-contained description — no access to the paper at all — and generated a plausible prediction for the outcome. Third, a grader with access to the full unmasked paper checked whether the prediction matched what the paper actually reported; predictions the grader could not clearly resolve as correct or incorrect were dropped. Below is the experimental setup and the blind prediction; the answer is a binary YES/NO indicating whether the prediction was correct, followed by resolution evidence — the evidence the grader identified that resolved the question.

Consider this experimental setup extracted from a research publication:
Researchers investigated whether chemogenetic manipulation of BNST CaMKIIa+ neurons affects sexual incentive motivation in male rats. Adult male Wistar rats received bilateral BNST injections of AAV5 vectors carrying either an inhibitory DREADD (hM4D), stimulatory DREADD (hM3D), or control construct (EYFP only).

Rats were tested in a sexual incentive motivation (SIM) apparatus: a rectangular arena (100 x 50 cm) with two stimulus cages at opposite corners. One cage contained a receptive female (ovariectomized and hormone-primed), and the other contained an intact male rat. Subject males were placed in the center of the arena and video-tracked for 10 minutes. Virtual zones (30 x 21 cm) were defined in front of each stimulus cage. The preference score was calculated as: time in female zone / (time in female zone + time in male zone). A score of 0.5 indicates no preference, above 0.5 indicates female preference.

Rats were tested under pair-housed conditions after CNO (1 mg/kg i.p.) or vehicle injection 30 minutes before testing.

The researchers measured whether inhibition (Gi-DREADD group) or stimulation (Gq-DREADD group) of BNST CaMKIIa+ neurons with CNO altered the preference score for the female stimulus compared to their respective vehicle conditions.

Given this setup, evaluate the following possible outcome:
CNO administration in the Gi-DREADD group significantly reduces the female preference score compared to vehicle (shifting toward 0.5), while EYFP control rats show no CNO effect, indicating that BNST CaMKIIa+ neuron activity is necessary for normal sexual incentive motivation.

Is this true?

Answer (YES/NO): NO